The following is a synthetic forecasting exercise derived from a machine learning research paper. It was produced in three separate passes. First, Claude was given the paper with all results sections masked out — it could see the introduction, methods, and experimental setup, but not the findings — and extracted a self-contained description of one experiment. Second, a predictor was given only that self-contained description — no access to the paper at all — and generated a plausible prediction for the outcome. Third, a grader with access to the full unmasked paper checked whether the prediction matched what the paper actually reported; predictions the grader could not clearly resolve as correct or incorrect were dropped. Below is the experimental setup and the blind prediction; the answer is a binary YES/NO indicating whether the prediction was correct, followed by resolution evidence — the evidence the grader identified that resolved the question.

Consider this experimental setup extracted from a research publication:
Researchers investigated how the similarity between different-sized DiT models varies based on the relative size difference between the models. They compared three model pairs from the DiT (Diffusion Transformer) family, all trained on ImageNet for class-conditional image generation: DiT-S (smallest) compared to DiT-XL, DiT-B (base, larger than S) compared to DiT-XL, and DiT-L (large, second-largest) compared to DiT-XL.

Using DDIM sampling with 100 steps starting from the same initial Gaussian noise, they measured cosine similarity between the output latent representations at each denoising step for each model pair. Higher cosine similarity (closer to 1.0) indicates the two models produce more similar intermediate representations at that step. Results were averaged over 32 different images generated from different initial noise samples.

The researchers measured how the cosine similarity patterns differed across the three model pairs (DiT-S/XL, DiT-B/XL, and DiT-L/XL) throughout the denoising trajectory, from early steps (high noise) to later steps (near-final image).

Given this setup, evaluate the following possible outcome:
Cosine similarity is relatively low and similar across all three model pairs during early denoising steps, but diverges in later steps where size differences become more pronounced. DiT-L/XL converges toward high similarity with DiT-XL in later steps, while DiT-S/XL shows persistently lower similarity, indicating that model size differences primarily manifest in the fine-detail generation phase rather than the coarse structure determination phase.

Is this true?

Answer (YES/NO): NO